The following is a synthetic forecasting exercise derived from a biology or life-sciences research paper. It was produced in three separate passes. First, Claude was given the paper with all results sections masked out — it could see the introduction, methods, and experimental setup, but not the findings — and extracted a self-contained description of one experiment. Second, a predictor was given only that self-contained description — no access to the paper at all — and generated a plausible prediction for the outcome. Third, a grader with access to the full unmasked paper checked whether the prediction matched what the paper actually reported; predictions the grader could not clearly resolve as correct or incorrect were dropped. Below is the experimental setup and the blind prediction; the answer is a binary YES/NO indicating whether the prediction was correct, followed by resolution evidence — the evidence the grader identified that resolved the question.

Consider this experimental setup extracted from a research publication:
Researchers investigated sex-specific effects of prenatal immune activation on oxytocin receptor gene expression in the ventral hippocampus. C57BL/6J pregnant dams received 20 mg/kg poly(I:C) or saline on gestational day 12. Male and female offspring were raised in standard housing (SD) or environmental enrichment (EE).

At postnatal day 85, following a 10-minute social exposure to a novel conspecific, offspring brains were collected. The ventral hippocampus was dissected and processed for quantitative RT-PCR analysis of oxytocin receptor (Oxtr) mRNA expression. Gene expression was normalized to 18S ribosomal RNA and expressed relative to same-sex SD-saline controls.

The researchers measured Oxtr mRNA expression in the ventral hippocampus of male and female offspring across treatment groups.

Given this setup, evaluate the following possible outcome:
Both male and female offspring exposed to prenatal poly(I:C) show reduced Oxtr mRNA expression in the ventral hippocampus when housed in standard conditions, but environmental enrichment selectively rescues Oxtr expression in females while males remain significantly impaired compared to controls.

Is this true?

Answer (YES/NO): NO